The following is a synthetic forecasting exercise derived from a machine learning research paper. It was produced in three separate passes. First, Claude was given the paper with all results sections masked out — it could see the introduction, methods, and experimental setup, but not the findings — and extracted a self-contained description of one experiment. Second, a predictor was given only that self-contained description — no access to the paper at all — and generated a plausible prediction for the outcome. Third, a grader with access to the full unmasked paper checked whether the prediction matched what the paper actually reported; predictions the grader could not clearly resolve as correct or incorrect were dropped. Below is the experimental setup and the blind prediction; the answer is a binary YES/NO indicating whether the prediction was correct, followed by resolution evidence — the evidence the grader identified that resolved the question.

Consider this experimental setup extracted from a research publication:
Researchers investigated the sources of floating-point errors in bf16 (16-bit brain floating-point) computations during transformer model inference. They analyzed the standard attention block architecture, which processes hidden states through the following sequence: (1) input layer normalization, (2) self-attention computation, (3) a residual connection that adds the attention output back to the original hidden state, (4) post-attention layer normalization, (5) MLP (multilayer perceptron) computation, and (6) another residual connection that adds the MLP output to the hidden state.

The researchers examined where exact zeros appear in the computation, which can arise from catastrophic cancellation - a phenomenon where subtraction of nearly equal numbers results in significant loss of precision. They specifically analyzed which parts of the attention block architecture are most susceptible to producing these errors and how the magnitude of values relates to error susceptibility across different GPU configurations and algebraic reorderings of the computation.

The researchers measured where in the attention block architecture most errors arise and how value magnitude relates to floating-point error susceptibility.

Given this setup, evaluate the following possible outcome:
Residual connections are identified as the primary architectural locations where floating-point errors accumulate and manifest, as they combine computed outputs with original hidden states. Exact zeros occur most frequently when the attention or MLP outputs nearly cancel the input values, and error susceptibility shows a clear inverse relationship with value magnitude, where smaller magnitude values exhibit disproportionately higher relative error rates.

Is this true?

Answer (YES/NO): YES